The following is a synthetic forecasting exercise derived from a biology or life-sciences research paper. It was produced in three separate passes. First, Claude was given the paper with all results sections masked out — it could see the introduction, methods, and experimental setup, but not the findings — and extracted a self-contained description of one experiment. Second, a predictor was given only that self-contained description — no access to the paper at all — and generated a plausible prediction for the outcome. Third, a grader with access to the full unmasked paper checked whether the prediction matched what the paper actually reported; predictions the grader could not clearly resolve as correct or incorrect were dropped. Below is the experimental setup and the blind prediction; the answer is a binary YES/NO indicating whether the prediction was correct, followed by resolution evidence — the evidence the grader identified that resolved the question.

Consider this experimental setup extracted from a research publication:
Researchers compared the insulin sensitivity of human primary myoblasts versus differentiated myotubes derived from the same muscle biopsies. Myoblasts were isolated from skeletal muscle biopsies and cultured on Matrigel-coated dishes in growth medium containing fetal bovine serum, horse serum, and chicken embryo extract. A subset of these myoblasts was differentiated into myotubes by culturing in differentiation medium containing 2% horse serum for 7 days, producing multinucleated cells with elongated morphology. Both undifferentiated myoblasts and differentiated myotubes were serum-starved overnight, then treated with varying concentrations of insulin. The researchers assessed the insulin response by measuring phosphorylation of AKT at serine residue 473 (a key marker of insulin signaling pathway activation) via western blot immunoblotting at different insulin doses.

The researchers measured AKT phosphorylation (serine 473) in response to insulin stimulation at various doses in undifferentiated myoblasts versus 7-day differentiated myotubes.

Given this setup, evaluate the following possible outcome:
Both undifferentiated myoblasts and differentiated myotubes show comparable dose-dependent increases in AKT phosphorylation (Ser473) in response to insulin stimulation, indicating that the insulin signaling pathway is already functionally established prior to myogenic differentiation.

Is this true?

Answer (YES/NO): NO